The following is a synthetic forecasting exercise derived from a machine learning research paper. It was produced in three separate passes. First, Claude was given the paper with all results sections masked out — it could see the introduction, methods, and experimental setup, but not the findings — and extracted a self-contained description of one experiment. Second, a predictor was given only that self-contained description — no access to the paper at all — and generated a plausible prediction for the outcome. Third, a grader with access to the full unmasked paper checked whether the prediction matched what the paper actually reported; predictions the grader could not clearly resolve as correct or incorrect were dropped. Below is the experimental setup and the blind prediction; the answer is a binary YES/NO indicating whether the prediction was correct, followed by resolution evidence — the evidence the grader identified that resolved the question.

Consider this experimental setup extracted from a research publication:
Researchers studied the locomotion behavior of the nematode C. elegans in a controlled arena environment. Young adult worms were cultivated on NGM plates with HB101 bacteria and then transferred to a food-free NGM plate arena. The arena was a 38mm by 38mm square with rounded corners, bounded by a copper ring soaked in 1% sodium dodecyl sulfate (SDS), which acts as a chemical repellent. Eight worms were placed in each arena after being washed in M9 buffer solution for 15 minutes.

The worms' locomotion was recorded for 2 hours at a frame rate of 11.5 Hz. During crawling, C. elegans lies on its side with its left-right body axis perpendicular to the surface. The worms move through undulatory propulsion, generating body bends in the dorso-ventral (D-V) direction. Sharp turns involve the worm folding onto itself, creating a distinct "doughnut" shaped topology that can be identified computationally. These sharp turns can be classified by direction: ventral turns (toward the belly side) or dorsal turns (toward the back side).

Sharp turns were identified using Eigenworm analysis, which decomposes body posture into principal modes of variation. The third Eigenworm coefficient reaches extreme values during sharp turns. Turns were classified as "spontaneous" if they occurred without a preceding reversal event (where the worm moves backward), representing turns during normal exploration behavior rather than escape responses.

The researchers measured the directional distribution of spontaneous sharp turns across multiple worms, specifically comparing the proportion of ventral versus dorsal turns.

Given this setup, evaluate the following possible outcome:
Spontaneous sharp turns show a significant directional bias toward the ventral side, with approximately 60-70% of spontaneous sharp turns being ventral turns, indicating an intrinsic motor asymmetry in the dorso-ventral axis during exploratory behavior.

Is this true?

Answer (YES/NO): NO